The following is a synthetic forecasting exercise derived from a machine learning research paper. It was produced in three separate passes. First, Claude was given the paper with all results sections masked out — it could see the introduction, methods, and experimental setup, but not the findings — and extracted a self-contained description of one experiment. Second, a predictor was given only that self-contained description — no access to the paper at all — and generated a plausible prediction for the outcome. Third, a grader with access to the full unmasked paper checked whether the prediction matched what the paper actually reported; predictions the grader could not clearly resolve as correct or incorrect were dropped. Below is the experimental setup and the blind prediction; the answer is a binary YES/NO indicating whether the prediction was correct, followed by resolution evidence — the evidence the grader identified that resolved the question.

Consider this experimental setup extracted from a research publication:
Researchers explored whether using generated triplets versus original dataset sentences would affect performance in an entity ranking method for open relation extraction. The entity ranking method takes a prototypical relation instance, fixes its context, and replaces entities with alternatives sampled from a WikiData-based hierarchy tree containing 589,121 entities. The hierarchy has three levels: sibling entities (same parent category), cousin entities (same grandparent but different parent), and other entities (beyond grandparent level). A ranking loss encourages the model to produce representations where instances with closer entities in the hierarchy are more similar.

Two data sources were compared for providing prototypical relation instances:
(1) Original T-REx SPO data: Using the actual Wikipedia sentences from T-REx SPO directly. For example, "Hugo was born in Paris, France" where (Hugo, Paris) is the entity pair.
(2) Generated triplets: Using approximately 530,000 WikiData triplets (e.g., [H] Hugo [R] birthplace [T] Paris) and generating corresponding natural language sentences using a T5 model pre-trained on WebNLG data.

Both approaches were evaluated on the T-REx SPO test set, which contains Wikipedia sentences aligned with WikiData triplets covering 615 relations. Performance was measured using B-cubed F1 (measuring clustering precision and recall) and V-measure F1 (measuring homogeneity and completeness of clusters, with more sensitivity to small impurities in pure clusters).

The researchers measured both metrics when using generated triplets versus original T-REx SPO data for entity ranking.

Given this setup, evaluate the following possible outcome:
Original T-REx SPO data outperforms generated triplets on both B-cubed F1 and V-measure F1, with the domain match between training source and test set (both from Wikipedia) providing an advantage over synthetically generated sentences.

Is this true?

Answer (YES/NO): NO